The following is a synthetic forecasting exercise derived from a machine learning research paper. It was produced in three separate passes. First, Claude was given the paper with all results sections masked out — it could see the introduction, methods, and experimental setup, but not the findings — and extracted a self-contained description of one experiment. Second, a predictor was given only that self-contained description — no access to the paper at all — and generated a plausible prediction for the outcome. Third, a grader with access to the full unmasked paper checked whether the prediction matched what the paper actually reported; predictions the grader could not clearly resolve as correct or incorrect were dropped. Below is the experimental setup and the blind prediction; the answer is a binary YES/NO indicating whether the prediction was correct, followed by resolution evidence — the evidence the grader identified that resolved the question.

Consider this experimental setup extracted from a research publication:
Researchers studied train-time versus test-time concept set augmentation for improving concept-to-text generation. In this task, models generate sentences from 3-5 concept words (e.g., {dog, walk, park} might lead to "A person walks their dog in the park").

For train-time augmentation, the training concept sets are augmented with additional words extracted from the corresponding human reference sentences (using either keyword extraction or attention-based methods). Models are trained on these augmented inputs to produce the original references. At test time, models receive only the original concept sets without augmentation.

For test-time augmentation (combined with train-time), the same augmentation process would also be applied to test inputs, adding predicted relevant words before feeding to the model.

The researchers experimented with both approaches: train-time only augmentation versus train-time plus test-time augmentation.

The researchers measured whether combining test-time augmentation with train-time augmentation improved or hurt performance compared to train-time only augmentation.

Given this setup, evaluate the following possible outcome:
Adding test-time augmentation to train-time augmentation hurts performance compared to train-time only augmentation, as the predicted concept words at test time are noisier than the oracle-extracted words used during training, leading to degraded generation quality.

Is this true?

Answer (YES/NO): YES